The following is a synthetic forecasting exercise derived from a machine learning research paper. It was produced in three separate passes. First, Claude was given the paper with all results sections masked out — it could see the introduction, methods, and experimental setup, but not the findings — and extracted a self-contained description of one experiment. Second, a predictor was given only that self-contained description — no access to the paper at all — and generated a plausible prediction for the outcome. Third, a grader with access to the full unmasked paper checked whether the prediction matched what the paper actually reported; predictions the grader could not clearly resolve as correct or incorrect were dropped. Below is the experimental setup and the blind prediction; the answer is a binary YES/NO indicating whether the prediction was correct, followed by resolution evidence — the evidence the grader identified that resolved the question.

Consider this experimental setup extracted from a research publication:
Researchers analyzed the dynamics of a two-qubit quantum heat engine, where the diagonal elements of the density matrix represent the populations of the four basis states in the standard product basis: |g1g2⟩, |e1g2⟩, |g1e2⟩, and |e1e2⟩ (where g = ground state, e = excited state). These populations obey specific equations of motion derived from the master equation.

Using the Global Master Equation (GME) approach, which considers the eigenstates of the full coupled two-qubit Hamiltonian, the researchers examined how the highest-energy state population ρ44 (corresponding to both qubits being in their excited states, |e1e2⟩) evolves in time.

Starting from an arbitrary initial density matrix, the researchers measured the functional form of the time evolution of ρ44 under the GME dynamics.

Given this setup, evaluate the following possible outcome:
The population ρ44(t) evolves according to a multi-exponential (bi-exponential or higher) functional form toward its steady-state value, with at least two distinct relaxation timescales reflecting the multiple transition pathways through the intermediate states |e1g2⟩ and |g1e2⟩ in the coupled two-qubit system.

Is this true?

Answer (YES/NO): NO